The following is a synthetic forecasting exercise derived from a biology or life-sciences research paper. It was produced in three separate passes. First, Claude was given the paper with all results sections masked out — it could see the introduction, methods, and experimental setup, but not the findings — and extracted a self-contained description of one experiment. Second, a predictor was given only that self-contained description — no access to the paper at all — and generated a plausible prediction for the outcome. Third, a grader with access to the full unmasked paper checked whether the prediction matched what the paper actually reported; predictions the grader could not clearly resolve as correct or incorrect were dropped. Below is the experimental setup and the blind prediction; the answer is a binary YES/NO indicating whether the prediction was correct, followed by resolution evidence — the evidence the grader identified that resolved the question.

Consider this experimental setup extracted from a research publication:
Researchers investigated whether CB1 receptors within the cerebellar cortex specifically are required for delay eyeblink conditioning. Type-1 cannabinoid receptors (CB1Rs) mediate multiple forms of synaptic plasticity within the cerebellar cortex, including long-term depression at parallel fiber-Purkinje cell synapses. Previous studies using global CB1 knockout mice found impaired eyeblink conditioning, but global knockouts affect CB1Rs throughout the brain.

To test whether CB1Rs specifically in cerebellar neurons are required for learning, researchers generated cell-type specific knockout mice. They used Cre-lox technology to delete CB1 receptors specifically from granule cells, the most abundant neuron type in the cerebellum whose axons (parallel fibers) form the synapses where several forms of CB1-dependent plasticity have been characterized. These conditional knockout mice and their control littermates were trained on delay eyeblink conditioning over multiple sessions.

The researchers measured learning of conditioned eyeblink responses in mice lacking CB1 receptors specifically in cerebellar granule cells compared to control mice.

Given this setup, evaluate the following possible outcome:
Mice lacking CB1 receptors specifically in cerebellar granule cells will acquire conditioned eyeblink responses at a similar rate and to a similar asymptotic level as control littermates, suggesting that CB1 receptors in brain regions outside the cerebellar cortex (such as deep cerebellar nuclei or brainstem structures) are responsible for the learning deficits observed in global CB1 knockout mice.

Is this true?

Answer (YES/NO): YES